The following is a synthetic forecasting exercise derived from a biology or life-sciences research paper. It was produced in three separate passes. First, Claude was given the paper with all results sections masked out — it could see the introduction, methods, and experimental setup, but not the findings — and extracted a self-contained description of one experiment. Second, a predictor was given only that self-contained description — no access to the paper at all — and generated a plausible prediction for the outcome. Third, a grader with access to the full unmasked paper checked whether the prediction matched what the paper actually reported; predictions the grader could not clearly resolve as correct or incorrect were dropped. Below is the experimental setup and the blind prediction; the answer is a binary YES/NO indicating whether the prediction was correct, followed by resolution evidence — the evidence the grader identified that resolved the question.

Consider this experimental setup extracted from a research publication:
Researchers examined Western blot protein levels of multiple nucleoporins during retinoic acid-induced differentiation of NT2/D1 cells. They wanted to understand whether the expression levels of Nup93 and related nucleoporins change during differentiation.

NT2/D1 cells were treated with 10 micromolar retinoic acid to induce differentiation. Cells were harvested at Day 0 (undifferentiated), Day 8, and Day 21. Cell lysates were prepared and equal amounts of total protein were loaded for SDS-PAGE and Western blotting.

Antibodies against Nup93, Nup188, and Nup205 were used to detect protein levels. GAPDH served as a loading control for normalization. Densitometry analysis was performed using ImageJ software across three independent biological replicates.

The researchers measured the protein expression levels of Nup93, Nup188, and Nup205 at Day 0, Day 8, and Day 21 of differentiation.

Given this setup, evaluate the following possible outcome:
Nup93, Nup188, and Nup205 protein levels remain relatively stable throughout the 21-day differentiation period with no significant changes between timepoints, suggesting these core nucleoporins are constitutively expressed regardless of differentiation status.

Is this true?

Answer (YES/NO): YES